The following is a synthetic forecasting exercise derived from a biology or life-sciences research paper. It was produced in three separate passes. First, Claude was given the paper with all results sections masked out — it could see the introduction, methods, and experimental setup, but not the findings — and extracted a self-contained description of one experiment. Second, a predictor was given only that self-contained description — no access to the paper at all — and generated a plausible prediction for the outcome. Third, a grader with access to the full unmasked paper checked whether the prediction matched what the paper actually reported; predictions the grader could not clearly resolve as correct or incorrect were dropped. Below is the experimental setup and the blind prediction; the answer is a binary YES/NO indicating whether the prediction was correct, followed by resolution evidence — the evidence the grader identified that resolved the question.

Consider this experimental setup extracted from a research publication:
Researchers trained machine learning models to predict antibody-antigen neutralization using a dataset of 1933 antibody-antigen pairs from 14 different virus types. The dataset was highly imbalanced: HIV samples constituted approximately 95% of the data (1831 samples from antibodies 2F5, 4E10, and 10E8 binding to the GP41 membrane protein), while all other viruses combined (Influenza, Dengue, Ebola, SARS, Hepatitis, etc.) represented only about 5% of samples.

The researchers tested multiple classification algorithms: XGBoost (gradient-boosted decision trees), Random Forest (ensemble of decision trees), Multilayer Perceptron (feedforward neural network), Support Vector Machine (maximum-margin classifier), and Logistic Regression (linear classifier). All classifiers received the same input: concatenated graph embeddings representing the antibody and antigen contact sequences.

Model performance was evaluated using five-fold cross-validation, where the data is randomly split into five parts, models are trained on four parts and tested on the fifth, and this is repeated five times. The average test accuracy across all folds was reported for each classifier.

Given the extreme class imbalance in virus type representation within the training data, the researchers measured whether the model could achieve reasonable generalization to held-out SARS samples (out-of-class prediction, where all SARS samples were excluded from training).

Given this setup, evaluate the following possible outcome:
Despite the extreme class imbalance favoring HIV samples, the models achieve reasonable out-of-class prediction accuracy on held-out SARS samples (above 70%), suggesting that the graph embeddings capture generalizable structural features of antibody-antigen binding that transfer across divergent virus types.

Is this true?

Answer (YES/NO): YES